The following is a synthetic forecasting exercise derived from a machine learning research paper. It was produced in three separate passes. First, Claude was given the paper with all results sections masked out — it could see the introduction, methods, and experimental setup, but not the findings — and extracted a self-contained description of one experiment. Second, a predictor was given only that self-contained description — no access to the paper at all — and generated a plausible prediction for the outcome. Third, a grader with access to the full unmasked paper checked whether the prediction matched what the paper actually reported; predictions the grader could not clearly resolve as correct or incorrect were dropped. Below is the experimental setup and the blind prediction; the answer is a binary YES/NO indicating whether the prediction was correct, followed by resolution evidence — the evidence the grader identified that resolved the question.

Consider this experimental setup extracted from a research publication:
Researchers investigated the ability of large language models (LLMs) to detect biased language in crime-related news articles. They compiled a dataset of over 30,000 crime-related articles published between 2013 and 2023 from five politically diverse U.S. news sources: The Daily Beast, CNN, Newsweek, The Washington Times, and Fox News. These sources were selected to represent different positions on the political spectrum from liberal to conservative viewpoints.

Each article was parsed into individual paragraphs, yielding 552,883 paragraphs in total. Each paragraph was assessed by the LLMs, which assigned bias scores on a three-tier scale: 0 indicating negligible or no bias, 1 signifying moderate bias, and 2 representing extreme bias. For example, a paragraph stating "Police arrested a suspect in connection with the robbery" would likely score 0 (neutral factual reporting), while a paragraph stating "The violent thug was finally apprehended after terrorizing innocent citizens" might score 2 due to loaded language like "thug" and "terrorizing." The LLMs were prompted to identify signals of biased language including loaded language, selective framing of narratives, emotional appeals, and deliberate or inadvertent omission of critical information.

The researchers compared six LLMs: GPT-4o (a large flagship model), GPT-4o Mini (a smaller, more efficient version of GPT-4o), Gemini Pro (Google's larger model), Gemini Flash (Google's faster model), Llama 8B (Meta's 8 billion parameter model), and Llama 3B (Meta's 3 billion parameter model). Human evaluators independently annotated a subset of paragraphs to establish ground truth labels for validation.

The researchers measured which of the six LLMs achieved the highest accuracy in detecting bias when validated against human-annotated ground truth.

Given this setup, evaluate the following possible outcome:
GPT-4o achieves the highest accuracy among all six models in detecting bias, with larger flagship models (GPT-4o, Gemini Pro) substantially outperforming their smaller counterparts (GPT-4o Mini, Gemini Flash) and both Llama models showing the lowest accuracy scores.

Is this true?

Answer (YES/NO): NO